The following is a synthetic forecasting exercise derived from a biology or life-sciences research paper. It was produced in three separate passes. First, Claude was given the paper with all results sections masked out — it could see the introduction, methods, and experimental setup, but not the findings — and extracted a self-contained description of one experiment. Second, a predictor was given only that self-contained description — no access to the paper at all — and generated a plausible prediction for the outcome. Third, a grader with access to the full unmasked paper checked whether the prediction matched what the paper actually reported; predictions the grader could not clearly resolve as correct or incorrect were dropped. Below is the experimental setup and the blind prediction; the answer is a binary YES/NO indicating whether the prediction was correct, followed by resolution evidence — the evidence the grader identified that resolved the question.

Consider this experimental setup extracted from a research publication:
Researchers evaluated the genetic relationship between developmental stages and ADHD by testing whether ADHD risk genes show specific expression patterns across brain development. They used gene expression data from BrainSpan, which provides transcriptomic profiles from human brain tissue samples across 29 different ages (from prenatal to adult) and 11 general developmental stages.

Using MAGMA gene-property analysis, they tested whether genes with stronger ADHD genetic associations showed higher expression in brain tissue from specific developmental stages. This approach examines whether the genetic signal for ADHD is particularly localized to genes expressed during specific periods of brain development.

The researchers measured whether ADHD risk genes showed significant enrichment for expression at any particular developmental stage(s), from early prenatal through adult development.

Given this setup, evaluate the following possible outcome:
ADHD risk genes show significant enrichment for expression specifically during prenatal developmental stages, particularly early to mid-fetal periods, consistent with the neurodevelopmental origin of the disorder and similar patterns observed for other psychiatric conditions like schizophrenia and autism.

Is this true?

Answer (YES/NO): YES